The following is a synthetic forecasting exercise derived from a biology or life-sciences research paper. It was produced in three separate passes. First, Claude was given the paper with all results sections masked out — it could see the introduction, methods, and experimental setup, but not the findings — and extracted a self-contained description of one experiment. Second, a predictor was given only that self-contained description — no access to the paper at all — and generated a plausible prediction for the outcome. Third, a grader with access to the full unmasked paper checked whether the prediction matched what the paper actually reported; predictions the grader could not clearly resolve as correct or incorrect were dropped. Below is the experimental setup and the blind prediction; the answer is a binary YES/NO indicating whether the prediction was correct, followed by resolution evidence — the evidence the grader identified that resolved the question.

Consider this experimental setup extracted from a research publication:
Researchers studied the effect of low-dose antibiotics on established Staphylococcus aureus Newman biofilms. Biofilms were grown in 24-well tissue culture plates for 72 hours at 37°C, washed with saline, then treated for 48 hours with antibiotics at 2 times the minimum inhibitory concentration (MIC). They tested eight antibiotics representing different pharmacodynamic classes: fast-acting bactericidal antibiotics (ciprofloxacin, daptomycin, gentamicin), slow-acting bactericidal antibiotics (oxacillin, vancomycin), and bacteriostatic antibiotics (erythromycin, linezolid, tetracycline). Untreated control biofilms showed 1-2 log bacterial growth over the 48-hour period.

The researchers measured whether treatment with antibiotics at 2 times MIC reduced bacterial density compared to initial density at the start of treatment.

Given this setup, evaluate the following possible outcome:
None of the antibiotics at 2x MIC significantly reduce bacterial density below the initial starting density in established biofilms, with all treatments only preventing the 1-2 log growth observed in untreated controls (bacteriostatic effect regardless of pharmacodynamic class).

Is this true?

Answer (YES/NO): NO